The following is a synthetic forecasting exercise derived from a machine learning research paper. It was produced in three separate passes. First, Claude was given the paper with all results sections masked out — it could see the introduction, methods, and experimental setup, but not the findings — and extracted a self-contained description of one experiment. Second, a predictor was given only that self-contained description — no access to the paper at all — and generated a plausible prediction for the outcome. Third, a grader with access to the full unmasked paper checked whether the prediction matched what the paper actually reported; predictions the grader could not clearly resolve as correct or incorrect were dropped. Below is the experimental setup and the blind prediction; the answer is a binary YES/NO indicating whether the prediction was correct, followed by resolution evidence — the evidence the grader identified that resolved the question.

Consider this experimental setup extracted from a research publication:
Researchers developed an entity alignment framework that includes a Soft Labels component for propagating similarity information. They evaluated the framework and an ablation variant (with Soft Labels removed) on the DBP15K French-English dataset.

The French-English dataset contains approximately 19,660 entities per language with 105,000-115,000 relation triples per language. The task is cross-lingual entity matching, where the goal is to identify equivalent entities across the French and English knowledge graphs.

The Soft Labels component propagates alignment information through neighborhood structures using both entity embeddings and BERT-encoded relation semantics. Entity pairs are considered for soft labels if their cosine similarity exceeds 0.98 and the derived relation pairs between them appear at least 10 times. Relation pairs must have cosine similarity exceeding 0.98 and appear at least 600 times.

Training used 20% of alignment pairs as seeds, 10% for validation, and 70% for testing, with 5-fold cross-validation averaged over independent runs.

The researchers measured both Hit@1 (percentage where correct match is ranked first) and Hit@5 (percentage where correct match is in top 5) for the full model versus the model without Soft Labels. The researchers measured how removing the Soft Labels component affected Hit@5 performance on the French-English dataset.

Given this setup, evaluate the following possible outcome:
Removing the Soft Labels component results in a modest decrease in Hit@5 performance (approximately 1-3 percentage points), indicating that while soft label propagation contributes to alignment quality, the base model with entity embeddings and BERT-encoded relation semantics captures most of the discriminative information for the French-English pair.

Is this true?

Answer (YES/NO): NO